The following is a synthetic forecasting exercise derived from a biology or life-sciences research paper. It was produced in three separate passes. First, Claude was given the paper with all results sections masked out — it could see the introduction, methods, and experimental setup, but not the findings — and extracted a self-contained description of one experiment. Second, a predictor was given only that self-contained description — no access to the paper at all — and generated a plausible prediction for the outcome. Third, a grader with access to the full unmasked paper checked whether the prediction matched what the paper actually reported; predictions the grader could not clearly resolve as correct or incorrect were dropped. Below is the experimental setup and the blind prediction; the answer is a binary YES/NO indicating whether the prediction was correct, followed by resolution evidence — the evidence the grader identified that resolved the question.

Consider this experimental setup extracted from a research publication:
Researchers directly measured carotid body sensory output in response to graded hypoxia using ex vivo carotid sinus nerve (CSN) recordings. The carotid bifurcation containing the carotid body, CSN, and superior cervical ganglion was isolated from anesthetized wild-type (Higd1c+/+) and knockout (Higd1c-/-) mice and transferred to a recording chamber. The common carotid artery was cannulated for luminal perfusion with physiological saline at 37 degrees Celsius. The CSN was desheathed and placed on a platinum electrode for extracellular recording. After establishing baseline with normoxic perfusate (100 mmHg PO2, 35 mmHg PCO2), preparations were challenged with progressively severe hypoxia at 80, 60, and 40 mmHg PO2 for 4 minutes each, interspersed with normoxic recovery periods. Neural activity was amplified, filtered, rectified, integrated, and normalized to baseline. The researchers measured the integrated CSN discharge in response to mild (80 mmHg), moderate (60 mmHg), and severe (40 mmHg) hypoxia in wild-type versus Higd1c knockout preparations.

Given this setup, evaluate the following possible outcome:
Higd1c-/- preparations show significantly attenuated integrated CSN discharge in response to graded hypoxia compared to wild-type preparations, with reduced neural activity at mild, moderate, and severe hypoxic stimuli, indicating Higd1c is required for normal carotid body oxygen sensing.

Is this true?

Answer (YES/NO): YES